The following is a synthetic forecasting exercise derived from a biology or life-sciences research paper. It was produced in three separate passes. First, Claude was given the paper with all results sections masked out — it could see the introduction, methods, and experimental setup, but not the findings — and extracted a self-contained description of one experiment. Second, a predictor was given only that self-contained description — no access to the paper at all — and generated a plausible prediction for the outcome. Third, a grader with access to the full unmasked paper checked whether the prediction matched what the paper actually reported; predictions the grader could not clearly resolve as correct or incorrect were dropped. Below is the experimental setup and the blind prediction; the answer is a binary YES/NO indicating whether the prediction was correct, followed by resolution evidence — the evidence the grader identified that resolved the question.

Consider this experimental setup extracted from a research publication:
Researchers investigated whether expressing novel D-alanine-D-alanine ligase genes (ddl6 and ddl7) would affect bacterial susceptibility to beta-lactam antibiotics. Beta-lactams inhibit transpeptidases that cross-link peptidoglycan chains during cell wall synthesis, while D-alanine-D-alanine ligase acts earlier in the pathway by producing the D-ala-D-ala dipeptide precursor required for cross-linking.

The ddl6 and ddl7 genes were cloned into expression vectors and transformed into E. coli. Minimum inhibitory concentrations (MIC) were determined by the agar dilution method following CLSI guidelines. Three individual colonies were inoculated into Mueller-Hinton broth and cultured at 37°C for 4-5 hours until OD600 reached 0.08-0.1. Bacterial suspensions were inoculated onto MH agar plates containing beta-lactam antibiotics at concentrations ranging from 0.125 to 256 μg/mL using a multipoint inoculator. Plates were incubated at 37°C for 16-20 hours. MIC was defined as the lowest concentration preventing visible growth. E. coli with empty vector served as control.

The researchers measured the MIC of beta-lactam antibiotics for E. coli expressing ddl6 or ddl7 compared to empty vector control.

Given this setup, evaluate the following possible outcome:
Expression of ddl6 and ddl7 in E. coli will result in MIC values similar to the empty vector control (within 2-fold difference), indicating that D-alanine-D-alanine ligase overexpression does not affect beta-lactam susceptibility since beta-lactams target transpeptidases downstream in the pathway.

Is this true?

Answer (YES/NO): YES